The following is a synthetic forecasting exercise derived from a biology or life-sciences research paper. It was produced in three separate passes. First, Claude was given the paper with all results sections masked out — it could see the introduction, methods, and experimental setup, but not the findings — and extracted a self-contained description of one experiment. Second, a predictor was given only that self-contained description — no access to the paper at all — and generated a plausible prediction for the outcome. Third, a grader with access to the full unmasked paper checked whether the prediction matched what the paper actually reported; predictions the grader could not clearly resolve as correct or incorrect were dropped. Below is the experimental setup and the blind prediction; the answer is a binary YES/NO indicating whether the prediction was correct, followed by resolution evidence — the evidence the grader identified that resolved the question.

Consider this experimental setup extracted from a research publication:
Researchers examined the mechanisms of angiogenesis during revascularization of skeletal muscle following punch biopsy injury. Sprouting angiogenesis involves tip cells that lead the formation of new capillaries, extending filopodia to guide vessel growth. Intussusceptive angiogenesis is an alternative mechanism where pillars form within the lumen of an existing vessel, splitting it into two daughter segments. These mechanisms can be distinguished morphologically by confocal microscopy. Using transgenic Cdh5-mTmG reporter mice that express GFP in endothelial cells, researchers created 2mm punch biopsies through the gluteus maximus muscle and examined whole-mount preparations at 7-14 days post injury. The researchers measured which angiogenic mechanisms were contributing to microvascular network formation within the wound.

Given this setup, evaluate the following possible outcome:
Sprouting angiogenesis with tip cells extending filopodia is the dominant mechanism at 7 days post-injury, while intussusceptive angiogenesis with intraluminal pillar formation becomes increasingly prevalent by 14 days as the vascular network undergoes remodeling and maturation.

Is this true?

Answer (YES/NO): NO